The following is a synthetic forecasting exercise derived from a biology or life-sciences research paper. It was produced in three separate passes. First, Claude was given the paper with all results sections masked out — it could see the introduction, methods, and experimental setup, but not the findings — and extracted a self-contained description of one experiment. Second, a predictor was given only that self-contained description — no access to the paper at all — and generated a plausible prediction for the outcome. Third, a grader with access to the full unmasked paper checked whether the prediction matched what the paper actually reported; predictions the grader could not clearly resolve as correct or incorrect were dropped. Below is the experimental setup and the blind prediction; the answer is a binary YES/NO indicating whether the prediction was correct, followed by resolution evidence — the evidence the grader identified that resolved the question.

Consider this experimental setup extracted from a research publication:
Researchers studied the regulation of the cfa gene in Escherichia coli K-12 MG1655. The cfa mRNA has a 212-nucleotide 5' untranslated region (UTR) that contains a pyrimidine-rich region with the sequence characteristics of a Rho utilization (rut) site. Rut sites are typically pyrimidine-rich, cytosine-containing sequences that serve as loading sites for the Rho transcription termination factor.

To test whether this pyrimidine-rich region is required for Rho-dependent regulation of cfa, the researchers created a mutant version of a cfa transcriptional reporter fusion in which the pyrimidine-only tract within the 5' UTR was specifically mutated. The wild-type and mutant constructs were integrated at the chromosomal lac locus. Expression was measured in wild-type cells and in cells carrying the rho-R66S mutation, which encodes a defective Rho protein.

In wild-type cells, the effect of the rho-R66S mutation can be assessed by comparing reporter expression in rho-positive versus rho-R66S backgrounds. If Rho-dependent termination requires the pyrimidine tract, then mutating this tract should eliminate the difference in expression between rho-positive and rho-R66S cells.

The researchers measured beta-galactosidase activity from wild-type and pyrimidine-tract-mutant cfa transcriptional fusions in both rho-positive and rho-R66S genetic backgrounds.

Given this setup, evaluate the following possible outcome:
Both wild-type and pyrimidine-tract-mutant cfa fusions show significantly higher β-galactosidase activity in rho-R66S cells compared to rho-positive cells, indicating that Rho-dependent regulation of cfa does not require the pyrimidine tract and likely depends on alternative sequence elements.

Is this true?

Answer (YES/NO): NO